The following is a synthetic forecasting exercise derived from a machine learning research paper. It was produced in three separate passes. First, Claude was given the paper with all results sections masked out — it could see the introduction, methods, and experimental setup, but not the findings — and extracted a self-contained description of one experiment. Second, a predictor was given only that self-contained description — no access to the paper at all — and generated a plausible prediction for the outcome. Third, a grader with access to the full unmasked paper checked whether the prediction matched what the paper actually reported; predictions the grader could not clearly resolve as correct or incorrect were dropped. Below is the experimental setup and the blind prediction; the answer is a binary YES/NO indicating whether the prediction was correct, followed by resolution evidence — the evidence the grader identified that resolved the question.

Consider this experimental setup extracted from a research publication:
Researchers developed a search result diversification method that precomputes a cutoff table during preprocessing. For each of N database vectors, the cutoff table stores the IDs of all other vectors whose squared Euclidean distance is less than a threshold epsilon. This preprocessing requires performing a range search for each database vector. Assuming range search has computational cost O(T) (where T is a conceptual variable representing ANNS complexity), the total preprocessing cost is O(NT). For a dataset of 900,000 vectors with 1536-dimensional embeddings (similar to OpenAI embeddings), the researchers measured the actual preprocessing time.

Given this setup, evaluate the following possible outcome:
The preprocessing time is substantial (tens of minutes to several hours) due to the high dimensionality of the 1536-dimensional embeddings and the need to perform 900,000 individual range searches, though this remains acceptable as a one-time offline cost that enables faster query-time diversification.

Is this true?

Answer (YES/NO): NO